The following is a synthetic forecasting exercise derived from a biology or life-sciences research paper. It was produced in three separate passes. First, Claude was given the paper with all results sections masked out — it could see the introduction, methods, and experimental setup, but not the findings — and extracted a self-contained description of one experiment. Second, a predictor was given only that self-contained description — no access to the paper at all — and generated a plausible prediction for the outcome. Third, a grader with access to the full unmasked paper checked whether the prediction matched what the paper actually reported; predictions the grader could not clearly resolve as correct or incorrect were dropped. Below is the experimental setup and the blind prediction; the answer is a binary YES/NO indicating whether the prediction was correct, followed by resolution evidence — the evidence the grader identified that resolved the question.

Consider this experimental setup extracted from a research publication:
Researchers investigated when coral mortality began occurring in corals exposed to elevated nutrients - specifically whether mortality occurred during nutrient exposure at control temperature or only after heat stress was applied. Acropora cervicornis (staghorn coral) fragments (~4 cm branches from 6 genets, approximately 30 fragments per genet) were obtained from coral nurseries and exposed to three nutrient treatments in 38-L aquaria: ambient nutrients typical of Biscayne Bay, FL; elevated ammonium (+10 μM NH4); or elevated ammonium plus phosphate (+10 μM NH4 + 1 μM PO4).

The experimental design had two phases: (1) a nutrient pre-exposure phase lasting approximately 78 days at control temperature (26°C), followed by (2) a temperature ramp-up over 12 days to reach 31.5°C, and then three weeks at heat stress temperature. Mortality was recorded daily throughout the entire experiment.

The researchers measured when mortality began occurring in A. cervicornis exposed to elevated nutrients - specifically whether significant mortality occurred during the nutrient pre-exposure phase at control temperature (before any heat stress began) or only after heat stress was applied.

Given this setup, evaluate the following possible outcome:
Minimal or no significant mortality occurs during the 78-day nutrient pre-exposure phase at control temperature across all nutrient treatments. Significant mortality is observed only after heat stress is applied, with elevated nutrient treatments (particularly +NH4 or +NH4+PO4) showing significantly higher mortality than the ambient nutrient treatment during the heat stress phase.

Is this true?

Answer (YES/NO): NO